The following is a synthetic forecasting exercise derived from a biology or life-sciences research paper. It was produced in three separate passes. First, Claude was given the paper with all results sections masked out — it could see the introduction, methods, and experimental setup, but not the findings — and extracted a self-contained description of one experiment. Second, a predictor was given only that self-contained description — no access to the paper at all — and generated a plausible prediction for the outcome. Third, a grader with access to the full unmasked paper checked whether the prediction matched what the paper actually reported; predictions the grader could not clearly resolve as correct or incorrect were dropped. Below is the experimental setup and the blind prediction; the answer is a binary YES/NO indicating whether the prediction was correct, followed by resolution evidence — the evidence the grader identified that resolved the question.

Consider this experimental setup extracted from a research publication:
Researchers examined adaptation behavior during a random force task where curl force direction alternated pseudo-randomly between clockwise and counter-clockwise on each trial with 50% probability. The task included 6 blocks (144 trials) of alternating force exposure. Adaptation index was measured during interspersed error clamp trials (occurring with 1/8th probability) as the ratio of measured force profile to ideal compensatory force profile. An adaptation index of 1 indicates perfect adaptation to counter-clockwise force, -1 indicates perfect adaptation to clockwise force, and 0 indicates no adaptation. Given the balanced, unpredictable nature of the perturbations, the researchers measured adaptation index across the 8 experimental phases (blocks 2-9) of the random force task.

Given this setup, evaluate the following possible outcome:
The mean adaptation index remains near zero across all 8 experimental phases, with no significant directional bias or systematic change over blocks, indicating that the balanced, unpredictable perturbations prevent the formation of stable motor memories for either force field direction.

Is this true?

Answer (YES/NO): NO